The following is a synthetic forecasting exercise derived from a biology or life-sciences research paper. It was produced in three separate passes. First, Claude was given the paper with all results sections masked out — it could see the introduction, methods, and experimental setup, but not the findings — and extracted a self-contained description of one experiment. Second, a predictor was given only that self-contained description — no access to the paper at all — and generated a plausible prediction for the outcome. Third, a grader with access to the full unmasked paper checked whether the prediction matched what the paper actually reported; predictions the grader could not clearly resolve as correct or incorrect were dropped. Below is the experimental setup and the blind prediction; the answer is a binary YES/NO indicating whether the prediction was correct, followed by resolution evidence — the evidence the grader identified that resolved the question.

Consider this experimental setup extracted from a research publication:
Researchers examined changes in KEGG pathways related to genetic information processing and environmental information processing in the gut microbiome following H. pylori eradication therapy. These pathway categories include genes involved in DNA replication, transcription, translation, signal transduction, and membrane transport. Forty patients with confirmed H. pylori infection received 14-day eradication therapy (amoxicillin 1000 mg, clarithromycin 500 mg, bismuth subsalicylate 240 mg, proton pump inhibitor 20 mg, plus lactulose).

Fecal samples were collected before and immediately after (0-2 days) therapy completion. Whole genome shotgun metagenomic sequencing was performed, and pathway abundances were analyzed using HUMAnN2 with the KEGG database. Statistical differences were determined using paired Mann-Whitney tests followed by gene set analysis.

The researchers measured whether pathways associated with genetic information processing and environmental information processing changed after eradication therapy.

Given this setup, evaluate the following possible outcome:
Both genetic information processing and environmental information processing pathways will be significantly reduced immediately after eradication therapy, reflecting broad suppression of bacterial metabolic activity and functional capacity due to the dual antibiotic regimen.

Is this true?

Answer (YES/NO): NO